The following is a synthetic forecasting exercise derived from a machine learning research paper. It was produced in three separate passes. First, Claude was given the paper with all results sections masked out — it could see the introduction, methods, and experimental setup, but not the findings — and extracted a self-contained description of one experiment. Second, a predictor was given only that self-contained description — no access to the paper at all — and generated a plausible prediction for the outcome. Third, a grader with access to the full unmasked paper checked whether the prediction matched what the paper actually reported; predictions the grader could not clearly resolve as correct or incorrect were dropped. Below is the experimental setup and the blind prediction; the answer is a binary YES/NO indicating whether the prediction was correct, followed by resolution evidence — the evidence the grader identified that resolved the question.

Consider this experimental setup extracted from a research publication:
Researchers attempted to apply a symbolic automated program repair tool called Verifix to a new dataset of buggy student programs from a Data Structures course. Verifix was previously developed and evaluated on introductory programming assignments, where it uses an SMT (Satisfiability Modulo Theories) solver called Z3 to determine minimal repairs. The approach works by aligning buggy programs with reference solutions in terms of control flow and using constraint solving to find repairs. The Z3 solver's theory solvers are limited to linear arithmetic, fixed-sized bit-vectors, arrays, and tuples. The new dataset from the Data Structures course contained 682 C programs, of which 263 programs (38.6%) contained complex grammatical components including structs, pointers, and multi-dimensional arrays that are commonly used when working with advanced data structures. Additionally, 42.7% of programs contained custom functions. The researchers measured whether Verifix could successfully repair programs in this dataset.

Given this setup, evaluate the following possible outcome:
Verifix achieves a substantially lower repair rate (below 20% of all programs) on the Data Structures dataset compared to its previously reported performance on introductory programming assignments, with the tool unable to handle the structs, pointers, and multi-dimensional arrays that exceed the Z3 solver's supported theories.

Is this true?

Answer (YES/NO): YES